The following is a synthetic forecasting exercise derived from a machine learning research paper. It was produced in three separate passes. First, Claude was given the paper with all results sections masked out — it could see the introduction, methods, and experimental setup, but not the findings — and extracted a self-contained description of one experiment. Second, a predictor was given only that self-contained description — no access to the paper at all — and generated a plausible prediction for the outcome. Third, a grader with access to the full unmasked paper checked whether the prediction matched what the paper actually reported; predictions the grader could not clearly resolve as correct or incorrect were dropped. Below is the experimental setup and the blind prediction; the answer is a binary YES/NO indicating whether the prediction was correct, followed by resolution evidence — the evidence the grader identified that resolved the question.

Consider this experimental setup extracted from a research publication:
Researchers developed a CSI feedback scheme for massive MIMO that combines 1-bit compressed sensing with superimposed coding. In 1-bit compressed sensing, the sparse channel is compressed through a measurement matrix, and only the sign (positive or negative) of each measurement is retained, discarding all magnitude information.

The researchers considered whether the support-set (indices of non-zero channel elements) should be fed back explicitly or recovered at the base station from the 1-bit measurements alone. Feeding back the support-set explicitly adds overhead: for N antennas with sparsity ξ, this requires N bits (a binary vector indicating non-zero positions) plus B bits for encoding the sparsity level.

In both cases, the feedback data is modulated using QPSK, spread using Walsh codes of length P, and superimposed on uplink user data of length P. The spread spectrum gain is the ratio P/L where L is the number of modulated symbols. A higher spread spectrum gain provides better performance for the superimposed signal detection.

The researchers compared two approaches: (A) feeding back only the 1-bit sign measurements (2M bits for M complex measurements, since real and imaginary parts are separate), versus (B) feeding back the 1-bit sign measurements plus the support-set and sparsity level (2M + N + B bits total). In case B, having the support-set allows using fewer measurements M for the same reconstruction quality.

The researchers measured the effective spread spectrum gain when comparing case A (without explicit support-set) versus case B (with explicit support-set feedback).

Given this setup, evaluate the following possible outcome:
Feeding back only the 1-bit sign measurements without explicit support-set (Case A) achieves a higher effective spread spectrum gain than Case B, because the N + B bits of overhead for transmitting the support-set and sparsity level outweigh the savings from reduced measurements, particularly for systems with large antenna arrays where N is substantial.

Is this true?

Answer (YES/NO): NO